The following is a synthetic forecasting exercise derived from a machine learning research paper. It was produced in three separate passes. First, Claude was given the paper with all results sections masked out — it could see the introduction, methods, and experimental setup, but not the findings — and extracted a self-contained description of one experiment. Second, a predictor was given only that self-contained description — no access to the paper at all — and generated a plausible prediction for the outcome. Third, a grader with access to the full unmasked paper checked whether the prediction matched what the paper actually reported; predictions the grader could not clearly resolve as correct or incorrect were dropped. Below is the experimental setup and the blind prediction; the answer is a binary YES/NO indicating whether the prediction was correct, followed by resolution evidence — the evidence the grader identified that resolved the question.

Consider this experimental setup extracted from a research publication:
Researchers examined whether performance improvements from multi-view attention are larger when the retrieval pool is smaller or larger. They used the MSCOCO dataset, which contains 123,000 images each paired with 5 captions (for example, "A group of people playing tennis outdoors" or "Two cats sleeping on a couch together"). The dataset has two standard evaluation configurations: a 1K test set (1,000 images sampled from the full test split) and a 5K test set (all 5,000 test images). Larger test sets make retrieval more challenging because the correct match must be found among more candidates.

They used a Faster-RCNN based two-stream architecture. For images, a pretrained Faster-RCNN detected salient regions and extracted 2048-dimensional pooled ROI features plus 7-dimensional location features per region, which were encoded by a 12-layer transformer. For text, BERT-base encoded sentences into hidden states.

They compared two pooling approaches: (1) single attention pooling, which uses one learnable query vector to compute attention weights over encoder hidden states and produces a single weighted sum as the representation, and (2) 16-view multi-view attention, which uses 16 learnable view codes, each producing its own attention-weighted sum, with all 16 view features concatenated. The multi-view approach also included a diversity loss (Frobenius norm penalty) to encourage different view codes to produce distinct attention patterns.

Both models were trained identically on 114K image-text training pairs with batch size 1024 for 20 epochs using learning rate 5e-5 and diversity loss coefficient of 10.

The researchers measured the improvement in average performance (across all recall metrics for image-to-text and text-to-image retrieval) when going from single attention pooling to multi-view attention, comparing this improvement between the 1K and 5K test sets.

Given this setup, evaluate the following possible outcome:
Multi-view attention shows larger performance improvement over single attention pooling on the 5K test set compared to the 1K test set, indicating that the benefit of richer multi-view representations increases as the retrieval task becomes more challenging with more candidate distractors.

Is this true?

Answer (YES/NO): YES